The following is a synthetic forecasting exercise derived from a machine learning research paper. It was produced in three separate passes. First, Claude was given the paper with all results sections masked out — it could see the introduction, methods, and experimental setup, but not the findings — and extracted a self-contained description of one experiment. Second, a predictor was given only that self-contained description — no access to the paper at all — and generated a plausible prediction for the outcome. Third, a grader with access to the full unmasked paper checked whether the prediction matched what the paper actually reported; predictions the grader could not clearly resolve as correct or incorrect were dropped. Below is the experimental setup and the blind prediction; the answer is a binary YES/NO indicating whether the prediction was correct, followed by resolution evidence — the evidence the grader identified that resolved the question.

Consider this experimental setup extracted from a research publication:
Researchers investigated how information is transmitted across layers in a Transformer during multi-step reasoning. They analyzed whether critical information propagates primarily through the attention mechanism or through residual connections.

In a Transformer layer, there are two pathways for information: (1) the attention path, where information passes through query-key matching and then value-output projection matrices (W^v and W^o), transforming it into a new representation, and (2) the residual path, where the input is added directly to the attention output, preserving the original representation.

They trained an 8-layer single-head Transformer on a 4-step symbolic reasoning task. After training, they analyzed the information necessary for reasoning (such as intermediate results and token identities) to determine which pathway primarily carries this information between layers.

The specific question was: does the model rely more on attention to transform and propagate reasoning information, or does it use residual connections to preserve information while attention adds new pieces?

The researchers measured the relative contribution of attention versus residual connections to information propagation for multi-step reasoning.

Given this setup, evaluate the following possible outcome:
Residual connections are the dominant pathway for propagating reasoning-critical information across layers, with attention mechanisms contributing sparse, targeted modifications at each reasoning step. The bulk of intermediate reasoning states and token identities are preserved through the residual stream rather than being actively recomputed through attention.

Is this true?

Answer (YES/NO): NO